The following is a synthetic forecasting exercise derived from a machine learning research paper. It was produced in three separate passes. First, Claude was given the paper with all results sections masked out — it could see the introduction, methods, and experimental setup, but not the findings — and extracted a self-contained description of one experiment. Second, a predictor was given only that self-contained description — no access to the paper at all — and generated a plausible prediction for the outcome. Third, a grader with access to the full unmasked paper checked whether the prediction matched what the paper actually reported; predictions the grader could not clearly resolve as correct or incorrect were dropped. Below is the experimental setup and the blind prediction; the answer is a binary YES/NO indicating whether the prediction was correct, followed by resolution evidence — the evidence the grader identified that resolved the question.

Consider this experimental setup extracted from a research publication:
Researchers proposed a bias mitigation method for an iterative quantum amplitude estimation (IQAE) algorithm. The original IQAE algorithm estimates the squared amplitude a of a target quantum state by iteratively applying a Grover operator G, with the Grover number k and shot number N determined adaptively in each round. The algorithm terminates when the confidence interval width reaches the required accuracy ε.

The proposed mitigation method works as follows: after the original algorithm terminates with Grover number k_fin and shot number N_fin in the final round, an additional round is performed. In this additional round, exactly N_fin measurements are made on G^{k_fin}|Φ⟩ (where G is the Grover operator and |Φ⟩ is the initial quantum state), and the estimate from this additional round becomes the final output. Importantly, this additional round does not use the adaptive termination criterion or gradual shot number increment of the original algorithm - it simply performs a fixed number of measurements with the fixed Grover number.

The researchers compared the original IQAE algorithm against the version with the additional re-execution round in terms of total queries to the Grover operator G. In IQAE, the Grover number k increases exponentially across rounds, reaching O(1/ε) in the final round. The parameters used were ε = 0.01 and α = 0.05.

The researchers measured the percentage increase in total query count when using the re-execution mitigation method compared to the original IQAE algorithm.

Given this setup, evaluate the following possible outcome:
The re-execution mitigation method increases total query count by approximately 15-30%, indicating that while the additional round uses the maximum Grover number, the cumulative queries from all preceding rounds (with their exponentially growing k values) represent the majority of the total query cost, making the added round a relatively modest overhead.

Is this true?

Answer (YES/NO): YES